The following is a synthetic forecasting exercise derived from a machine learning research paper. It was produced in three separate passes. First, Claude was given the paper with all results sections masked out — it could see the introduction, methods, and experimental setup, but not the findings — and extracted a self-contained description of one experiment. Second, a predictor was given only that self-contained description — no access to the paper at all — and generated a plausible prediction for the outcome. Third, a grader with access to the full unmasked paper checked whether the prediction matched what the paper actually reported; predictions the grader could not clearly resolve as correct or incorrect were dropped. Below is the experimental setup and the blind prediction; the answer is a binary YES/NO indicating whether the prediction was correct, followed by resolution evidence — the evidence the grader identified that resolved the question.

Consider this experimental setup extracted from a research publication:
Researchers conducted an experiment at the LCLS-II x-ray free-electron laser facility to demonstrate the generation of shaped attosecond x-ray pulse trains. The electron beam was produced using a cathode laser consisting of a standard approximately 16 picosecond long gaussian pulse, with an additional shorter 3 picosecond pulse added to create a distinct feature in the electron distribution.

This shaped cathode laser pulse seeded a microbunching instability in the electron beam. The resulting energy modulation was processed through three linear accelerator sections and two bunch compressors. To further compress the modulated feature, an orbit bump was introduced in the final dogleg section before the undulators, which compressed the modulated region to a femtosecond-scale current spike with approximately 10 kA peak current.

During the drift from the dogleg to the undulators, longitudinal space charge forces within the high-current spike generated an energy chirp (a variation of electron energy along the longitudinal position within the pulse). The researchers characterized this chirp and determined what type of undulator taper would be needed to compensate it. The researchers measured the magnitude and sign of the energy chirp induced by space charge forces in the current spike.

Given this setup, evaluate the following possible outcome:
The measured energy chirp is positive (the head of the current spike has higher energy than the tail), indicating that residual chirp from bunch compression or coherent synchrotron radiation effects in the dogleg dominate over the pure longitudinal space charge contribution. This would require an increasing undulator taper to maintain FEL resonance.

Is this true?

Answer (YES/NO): NO